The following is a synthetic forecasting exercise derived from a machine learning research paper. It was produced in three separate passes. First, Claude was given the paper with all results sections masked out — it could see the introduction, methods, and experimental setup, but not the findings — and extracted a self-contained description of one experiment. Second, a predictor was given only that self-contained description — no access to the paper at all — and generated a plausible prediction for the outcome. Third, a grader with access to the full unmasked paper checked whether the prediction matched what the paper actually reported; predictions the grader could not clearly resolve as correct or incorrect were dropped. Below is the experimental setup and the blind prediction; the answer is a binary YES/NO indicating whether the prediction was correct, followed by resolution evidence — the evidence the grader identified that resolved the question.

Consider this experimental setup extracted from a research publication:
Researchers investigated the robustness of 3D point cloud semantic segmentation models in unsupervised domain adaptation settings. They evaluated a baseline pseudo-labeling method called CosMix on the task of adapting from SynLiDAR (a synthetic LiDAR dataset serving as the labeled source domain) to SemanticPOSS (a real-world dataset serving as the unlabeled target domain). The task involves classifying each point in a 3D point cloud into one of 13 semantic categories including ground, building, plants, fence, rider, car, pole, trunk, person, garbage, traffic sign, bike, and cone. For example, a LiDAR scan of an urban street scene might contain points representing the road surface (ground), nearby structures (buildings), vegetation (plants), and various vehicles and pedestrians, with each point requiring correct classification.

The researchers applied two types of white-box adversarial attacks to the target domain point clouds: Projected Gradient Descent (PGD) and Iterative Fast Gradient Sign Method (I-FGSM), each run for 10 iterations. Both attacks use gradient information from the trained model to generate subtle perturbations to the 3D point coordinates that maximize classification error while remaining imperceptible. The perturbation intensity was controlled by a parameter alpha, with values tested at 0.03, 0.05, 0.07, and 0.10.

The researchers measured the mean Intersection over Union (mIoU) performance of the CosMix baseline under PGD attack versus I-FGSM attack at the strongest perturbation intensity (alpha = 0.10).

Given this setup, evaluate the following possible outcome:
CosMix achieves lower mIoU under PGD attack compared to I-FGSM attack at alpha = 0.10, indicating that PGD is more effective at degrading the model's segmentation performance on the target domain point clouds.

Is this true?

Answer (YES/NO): NO